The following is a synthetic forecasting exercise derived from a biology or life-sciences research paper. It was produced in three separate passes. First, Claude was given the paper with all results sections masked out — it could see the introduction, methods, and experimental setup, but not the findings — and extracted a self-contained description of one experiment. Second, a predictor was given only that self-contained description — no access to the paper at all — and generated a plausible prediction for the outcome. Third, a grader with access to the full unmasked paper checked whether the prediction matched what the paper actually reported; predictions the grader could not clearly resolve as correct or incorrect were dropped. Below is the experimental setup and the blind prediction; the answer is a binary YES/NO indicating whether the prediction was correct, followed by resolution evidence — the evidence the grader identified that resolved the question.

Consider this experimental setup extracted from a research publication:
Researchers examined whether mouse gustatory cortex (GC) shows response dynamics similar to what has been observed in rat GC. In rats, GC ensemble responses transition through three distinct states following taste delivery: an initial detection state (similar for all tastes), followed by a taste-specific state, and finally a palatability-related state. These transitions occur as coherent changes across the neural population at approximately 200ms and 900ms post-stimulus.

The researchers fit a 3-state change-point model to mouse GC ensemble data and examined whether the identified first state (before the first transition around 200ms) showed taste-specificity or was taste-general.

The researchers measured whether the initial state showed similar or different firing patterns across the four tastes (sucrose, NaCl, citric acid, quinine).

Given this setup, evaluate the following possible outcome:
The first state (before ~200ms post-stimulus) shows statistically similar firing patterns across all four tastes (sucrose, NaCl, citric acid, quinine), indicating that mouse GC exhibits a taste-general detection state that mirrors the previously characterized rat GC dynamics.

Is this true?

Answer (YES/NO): YES